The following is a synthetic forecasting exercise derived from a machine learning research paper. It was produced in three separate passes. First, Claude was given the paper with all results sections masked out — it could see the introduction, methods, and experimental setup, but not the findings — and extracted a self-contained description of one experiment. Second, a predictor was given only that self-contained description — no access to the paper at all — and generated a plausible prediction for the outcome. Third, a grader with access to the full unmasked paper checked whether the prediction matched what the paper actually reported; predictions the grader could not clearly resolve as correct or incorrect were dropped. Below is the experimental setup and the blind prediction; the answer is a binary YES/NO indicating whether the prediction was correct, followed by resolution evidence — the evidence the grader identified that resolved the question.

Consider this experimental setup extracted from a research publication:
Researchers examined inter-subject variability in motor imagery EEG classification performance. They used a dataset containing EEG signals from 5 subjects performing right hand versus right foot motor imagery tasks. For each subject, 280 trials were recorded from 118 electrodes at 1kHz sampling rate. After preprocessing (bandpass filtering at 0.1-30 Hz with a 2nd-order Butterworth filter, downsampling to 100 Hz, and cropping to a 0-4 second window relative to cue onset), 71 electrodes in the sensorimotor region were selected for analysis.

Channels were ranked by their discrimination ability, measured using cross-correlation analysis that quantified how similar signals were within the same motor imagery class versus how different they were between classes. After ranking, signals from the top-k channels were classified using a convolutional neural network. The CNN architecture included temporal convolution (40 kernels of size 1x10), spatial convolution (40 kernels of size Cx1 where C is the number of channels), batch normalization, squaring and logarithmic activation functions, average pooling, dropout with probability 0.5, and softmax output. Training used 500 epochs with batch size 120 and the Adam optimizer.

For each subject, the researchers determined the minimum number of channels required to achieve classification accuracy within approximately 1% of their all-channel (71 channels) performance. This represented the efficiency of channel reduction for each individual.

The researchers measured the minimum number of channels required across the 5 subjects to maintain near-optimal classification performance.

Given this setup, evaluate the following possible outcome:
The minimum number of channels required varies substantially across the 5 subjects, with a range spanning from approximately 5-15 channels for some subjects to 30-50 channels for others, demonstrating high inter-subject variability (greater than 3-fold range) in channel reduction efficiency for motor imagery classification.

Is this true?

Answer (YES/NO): NO